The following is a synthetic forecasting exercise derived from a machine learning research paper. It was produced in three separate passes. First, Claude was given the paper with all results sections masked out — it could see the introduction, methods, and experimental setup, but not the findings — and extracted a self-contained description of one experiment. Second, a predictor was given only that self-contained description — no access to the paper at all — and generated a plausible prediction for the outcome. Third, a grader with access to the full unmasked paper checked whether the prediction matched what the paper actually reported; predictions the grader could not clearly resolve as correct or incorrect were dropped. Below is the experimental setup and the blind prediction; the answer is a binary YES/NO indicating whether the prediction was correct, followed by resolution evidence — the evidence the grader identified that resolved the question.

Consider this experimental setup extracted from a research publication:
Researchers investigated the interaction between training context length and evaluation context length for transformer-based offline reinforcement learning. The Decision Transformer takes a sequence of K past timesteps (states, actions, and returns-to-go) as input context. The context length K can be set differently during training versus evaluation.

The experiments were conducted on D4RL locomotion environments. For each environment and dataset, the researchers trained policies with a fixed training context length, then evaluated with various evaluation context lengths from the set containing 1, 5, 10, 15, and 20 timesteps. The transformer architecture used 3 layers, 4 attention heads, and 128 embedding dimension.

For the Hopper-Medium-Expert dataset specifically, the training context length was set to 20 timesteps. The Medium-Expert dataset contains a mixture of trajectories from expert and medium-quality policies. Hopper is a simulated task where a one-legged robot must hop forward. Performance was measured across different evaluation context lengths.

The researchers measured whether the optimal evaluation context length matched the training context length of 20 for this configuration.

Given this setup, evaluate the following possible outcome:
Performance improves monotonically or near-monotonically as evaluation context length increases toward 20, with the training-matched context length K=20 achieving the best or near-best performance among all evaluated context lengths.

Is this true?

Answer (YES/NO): NO